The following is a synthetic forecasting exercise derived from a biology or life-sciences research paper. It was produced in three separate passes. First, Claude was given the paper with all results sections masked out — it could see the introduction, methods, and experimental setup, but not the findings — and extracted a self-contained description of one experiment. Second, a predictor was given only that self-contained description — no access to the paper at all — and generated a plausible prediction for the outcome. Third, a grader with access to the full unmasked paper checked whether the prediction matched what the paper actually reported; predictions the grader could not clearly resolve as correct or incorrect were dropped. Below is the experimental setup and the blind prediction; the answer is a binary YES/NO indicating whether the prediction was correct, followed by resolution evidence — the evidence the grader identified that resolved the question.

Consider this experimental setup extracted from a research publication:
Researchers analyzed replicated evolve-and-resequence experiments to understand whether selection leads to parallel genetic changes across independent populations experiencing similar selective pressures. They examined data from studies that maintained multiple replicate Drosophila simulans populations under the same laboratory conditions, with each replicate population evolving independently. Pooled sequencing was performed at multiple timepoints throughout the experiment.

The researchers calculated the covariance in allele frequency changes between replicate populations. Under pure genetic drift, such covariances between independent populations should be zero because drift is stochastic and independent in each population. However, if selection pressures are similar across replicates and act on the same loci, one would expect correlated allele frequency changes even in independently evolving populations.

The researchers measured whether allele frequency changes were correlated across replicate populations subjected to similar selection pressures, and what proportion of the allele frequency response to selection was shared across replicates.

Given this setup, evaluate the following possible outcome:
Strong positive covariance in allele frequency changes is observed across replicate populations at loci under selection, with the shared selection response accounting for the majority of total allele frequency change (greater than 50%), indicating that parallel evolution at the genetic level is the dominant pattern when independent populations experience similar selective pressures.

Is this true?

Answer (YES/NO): NO